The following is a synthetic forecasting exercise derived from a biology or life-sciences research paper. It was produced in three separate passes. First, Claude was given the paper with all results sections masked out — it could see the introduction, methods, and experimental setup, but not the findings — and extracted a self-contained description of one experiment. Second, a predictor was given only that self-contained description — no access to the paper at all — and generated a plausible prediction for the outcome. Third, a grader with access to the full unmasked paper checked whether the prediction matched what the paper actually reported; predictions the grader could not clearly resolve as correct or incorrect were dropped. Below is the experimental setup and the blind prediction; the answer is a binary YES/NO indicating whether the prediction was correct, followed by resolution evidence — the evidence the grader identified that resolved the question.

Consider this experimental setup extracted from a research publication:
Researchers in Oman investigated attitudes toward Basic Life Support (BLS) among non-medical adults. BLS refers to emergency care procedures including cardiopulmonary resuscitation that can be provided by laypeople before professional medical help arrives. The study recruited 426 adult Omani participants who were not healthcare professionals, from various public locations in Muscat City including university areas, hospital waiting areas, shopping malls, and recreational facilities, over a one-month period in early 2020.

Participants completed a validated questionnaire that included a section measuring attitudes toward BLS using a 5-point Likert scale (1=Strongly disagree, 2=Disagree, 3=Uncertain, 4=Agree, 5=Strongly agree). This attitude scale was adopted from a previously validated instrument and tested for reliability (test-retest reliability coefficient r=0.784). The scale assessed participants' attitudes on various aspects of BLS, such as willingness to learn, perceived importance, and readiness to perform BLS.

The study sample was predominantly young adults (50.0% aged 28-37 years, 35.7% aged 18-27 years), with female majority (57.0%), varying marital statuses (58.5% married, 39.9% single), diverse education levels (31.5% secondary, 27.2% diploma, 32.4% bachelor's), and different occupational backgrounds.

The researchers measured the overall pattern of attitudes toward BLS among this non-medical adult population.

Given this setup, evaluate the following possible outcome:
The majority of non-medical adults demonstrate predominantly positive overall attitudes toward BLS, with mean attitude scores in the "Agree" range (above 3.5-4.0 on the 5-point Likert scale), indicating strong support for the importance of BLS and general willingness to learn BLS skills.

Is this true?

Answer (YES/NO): YES